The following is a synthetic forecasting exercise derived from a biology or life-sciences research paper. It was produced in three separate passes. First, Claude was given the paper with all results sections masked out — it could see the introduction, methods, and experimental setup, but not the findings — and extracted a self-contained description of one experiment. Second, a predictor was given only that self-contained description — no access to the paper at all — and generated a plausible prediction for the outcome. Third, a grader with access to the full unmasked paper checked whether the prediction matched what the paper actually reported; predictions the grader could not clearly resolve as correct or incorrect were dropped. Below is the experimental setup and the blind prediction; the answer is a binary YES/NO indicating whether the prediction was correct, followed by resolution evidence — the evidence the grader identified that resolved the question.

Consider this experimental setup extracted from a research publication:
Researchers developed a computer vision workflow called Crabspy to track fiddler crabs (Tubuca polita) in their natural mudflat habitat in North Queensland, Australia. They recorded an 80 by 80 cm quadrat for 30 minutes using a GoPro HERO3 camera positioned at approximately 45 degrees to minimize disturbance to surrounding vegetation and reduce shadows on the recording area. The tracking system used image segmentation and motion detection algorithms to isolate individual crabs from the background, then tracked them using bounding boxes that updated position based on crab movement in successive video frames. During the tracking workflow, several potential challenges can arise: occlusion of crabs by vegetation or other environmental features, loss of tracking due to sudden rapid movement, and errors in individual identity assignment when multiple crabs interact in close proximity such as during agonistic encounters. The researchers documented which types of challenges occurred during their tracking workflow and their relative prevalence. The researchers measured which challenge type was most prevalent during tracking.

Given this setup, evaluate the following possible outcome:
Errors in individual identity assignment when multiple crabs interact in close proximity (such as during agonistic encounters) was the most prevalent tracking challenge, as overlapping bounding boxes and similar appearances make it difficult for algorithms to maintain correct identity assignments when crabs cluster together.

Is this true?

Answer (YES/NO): YES